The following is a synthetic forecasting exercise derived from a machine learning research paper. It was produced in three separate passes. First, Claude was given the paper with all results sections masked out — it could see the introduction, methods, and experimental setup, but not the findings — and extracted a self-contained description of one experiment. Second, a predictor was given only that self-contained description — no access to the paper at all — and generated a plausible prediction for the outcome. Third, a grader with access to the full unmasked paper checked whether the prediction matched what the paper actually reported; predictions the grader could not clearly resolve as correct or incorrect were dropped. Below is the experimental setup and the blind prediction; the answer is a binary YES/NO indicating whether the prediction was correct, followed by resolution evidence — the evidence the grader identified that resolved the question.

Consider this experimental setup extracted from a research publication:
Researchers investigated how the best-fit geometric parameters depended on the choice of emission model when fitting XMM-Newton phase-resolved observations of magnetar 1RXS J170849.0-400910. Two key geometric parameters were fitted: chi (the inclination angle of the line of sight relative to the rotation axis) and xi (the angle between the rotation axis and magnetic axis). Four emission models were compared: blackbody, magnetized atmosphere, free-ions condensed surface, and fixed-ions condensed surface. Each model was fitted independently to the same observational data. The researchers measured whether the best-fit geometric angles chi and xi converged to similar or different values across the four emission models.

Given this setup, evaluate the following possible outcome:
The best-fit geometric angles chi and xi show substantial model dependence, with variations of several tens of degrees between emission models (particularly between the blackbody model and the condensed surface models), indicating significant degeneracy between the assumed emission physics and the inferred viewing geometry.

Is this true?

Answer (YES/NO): YES